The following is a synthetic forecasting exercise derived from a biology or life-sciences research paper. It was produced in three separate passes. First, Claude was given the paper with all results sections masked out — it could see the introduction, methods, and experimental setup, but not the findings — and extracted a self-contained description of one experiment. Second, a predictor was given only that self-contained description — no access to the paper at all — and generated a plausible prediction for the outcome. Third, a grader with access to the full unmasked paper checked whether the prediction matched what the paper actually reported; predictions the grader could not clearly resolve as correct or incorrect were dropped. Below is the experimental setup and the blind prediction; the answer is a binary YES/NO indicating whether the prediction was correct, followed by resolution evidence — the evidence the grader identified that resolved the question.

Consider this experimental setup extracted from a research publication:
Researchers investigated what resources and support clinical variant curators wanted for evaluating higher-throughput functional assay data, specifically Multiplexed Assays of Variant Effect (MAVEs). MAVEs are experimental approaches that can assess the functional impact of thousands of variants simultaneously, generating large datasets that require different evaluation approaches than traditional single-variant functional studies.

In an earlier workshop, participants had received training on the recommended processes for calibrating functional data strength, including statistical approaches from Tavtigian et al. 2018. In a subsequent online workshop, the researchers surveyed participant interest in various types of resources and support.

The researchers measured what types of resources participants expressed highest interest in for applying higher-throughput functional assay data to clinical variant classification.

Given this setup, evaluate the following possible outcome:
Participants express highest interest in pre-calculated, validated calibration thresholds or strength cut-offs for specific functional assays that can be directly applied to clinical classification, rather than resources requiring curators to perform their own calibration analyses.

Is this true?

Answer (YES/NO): NO